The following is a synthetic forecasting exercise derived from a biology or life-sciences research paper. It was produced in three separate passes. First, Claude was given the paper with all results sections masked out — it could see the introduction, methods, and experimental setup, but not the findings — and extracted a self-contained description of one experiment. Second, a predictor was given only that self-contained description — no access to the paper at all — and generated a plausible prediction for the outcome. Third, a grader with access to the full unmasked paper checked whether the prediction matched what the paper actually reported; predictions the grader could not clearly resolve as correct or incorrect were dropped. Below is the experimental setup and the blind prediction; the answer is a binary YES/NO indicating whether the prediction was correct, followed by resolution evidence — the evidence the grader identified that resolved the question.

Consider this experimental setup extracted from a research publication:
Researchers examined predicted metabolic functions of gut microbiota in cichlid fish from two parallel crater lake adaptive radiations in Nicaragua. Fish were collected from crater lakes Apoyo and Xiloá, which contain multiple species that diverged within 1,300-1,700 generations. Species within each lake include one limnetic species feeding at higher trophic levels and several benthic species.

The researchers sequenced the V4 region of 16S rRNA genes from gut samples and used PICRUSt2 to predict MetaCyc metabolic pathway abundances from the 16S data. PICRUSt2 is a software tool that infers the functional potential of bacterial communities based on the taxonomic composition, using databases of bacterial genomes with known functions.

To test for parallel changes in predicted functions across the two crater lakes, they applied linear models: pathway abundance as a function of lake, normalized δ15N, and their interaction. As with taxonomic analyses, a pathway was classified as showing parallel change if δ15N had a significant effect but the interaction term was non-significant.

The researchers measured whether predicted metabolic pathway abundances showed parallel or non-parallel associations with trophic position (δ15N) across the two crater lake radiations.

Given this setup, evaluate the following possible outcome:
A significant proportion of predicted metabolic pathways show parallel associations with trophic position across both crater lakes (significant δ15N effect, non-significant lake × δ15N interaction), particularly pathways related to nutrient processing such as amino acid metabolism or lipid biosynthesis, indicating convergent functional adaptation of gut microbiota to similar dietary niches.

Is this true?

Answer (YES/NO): NO